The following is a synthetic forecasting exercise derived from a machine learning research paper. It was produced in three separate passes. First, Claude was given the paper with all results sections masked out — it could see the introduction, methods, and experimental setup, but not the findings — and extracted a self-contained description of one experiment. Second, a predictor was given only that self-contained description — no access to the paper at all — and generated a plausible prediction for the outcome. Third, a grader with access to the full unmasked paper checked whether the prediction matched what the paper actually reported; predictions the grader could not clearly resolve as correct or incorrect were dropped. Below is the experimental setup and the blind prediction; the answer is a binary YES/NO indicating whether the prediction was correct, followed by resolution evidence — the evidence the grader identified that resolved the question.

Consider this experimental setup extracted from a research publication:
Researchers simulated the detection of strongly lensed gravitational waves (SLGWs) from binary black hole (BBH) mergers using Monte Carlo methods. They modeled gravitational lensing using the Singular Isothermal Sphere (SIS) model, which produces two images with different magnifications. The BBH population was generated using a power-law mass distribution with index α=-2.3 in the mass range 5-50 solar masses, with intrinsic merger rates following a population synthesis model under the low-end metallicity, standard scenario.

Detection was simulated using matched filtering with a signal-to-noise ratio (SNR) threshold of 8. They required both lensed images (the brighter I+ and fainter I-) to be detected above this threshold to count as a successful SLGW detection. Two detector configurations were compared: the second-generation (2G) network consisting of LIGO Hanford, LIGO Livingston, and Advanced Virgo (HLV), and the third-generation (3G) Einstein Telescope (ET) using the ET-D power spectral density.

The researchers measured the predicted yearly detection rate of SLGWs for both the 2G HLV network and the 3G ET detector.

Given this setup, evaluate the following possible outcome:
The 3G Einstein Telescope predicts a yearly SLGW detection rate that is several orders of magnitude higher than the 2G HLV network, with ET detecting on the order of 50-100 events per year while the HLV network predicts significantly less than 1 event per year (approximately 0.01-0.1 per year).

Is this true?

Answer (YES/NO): NO